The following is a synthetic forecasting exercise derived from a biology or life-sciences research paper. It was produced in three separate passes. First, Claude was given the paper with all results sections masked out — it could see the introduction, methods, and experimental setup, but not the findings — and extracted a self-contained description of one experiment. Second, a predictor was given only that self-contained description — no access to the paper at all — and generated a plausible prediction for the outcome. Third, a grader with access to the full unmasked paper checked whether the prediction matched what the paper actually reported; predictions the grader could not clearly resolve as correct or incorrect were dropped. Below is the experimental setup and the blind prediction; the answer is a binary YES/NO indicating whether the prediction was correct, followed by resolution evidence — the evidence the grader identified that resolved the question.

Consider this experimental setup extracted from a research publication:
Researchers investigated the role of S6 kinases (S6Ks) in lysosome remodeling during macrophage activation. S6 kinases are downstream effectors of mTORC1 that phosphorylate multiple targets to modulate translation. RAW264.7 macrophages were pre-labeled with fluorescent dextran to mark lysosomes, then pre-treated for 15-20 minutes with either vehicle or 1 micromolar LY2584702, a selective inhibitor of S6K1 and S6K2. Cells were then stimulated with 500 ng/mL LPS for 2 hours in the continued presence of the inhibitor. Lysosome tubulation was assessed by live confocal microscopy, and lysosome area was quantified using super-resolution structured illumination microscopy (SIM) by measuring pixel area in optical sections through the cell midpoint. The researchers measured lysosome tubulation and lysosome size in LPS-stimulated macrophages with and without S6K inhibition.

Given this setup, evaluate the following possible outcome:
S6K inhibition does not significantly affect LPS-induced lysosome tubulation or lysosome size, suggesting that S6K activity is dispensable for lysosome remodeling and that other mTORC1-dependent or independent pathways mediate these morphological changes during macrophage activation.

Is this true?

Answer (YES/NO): NO